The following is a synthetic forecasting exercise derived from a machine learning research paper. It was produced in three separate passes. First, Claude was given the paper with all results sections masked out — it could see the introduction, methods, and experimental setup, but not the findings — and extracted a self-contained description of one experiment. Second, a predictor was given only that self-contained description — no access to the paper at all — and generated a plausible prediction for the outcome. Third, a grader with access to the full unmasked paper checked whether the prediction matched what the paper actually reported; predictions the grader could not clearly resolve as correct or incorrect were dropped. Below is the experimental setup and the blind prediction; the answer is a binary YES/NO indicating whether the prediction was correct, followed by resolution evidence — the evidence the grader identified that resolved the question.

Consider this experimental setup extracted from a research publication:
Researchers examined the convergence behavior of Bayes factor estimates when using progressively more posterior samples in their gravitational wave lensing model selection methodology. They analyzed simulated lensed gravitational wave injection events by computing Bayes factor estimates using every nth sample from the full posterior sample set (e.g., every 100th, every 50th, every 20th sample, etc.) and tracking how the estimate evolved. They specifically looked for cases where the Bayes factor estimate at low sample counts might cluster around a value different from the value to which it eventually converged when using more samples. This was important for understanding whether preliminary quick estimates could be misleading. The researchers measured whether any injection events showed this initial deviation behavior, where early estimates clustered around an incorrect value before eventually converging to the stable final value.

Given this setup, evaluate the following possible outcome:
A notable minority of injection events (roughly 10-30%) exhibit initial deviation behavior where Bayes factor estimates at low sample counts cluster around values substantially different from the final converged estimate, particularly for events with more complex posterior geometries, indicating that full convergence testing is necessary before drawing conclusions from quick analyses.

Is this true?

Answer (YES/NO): NO